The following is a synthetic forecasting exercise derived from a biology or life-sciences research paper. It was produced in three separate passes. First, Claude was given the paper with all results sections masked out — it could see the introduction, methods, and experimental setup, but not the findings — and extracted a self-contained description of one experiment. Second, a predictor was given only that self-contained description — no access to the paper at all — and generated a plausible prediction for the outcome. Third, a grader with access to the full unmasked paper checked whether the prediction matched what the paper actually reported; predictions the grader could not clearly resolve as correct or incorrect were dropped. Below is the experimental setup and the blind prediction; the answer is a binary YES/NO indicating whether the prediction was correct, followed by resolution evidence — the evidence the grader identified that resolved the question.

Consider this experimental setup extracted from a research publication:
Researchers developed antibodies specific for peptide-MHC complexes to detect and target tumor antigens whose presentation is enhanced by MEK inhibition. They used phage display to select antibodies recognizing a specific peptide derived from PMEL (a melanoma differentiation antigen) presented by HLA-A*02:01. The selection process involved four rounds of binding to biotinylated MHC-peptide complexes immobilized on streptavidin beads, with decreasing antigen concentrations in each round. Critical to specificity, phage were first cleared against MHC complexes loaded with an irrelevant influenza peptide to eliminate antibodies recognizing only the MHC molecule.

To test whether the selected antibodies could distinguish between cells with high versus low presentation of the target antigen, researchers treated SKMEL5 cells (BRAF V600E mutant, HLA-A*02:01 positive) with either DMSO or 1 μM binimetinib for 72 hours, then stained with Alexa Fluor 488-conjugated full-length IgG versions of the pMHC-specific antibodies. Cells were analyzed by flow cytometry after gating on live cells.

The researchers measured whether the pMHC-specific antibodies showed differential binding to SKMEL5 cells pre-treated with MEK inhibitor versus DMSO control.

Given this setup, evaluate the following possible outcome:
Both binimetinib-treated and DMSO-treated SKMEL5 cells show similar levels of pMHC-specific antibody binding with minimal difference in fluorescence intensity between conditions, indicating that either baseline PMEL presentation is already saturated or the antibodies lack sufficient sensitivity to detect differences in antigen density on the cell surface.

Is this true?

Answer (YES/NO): NO